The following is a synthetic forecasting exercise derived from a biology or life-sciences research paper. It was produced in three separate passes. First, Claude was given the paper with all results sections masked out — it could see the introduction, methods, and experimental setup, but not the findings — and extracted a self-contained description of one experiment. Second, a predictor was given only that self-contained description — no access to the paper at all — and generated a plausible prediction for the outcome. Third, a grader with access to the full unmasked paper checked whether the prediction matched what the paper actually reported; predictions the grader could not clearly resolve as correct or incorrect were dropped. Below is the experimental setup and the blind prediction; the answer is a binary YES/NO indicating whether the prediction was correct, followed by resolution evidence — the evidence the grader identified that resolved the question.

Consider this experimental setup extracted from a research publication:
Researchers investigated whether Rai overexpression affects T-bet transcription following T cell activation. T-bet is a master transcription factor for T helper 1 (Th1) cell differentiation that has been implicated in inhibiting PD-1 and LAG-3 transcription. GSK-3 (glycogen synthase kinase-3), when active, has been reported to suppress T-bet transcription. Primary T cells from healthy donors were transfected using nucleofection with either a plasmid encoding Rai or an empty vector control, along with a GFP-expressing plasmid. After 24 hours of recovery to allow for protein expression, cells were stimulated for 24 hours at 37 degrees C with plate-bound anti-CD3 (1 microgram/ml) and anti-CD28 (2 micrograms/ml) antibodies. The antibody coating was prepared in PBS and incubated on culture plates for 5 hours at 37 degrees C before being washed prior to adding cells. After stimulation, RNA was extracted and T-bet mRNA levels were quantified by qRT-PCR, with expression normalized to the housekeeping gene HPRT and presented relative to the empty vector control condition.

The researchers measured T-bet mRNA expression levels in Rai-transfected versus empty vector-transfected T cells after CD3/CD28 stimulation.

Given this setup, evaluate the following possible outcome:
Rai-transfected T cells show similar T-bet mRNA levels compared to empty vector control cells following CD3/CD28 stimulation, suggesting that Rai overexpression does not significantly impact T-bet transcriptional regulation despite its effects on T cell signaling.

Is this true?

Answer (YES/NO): NO